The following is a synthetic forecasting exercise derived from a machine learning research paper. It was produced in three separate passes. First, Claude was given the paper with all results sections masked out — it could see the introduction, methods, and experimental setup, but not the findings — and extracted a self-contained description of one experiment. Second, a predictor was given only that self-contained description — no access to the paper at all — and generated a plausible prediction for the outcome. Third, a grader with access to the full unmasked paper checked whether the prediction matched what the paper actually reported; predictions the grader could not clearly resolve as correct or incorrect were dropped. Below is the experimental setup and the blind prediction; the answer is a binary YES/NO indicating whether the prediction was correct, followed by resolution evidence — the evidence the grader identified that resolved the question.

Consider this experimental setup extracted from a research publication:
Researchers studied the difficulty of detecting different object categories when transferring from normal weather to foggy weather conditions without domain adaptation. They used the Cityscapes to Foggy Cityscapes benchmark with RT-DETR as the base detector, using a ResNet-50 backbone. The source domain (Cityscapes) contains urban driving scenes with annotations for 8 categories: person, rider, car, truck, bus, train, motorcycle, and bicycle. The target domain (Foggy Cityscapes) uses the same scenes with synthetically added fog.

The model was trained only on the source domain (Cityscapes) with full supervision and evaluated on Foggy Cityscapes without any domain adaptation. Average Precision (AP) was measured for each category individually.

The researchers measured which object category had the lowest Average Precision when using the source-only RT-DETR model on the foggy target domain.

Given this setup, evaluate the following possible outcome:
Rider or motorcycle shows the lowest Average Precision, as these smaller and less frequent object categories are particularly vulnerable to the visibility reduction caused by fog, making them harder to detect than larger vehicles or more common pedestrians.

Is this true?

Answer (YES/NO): NO